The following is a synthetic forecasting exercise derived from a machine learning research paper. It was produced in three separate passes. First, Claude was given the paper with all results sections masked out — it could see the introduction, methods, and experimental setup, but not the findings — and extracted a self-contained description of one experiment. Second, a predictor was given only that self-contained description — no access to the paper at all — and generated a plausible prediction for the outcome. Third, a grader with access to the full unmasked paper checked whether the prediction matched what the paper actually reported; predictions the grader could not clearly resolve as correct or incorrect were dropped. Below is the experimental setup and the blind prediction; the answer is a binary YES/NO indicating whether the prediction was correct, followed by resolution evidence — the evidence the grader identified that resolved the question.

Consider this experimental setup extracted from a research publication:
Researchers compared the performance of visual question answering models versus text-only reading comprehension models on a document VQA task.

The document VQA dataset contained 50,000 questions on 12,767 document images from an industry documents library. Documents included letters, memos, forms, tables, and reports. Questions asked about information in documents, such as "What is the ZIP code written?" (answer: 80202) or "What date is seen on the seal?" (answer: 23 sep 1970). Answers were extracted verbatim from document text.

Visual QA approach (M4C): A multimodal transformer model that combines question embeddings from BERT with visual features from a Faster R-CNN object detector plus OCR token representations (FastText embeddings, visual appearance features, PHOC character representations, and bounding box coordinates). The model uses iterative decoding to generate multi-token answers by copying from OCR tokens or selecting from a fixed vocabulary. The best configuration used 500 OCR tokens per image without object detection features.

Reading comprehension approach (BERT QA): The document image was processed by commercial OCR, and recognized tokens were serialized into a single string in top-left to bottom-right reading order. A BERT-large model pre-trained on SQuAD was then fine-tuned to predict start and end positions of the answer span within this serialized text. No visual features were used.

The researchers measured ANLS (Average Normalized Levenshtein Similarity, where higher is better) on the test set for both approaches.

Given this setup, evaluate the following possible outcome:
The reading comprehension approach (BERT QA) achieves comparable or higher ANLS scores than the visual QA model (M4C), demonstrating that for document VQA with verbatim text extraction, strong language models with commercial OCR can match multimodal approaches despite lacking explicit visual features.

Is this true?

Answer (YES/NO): YES